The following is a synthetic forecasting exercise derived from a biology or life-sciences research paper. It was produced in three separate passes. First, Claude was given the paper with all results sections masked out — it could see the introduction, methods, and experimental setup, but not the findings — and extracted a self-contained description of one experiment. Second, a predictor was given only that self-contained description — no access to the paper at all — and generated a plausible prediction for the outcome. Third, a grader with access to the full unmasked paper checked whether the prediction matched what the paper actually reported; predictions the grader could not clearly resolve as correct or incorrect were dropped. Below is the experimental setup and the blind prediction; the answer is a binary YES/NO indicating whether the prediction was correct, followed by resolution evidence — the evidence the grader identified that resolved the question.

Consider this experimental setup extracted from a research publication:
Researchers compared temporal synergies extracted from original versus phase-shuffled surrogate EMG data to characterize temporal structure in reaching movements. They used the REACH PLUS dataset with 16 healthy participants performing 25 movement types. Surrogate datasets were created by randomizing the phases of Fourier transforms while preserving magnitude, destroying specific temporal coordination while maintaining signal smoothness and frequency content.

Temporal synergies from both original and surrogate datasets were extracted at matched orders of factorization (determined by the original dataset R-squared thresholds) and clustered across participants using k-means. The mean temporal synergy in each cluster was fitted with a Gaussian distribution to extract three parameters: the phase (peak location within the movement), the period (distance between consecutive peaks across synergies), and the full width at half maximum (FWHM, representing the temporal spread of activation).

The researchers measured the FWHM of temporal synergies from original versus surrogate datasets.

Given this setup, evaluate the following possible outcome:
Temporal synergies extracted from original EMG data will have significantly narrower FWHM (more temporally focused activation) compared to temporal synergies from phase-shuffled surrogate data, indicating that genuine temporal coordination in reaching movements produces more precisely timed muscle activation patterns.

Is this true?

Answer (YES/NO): YES